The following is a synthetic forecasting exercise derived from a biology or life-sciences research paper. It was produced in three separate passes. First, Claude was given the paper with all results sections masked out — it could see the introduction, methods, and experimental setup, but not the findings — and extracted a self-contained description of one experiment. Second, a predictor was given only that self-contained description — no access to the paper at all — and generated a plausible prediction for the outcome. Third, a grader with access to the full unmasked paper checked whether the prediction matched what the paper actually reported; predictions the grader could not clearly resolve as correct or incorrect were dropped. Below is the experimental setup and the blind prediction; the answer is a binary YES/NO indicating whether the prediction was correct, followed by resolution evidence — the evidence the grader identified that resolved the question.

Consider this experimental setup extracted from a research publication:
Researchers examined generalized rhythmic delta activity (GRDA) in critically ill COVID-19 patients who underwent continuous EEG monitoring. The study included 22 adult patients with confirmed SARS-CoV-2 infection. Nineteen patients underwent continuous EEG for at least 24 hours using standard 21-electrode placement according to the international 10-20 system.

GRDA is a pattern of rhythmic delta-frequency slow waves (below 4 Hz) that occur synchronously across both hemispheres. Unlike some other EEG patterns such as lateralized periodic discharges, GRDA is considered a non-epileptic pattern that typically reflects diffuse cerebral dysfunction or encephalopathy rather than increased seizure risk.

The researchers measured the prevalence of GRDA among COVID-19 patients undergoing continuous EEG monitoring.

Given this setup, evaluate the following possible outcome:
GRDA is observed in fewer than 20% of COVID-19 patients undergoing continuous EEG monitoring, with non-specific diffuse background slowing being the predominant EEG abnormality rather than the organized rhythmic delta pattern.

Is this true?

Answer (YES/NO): NO